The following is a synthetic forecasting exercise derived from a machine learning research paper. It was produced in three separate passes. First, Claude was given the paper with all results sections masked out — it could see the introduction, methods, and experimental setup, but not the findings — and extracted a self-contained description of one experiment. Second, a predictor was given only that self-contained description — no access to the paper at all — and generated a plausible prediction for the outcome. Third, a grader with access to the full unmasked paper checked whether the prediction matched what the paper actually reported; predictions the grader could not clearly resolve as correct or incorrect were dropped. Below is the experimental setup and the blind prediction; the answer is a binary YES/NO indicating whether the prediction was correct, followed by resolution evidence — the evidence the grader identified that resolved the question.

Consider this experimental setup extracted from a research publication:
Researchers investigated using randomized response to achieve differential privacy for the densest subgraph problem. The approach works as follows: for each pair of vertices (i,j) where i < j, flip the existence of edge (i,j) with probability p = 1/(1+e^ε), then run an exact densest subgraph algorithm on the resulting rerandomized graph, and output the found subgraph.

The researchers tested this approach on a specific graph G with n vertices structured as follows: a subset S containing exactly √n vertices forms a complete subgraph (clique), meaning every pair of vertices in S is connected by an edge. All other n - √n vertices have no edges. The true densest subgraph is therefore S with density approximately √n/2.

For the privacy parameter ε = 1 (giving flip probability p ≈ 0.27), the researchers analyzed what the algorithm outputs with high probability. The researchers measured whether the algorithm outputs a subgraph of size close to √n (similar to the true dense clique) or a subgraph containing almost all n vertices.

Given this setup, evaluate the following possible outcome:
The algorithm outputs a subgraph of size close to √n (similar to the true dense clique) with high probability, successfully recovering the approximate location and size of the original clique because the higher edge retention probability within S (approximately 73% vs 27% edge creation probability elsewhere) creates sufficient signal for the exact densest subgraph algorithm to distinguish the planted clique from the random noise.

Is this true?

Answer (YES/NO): NO